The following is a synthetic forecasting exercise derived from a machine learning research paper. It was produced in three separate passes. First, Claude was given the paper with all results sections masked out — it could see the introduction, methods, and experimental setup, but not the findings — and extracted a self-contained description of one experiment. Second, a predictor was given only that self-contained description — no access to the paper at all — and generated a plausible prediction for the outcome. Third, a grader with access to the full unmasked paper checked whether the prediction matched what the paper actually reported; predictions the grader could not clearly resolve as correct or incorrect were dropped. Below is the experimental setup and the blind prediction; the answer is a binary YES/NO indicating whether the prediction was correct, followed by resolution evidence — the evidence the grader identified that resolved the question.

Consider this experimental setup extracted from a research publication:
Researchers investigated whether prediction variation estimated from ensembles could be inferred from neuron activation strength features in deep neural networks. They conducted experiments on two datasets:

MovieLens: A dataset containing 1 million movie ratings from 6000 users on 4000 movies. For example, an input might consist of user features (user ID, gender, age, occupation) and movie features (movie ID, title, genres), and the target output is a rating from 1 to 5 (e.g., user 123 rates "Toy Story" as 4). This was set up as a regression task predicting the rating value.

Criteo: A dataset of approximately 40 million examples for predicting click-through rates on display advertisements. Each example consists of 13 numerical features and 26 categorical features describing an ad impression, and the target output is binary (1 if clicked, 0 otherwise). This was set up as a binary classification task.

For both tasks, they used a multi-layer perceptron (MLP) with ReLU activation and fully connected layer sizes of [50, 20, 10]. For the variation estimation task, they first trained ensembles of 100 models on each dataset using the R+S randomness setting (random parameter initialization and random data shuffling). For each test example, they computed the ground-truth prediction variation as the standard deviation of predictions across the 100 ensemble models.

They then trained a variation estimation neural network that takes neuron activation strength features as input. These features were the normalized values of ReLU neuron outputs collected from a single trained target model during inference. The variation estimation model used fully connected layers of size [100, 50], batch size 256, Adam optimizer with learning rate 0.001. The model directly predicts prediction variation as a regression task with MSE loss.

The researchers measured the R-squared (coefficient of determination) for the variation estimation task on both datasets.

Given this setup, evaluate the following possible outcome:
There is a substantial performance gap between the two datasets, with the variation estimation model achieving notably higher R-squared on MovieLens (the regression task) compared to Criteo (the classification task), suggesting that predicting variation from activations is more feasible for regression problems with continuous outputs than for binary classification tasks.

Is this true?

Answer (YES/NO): NO